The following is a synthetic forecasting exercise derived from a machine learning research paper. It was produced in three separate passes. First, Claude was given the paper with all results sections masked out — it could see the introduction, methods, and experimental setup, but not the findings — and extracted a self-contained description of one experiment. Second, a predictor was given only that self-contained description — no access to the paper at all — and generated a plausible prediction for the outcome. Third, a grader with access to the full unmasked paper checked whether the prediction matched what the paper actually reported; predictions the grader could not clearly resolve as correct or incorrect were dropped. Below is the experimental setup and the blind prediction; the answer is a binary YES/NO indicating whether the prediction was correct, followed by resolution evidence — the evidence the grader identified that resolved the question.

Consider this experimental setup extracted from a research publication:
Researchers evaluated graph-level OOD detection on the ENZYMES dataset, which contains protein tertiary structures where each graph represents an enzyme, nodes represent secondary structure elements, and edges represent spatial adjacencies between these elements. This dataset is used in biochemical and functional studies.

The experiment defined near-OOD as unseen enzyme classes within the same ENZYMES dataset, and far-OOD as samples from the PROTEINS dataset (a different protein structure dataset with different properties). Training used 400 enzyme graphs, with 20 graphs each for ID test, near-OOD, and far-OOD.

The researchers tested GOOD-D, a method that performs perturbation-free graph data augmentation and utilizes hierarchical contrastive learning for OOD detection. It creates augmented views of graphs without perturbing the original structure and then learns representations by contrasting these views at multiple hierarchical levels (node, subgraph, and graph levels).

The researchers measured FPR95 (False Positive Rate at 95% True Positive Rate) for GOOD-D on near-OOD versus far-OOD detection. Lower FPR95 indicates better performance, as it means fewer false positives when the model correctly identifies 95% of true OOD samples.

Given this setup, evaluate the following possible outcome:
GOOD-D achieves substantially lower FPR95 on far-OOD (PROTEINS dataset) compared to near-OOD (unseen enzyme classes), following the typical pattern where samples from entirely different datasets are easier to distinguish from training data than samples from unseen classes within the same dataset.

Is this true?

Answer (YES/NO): NO